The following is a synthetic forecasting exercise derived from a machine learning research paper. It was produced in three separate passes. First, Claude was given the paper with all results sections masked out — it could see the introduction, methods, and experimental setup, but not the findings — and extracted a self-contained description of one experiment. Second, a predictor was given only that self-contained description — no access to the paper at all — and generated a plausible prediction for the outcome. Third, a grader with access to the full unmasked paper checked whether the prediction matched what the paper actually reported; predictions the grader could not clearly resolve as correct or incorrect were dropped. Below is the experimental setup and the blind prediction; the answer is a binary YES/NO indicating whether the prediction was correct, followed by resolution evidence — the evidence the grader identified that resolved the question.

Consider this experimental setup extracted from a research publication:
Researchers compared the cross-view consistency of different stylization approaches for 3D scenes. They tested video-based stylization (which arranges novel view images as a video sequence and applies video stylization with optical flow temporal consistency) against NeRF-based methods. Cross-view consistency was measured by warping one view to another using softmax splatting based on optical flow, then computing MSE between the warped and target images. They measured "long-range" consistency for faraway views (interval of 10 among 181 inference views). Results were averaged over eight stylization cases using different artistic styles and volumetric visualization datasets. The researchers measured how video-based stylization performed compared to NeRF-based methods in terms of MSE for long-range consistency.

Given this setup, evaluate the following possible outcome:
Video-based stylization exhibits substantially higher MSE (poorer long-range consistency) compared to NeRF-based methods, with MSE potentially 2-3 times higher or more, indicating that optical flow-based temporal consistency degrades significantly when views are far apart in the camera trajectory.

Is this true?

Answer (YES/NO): NO